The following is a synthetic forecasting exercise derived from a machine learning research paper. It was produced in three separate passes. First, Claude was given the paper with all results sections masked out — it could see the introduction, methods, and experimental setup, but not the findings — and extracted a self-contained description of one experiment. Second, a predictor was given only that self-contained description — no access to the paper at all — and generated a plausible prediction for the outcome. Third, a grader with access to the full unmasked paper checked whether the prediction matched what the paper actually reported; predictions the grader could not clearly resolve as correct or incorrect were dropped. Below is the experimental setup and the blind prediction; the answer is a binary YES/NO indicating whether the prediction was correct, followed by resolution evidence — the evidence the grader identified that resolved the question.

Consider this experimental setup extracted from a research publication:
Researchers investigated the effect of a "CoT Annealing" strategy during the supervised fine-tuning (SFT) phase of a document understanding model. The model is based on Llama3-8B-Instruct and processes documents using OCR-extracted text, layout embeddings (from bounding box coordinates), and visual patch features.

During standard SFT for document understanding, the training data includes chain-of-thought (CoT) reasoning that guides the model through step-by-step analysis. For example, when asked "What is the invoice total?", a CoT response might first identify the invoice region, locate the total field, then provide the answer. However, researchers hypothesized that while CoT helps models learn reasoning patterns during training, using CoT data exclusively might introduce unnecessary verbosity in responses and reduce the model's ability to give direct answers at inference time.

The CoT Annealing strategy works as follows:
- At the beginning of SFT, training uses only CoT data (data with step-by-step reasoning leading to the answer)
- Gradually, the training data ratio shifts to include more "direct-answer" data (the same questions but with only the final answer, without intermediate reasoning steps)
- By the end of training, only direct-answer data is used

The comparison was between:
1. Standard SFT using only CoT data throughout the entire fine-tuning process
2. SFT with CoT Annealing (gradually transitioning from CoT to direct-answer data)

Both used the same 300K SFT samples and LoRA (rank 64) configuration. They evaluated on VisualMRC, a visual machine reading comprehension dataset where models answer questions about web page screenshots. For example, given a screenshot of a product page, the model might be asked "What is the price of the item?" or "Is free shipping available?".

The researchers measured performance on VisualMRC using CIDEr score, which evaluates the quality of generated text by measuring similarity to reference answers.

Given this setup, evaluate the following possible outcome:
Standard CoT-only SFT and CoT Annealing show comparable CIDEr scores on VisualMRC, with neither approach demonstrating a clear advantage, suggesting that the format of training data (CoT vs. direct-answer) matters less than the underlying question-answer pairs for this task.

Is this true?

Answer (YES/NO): NO